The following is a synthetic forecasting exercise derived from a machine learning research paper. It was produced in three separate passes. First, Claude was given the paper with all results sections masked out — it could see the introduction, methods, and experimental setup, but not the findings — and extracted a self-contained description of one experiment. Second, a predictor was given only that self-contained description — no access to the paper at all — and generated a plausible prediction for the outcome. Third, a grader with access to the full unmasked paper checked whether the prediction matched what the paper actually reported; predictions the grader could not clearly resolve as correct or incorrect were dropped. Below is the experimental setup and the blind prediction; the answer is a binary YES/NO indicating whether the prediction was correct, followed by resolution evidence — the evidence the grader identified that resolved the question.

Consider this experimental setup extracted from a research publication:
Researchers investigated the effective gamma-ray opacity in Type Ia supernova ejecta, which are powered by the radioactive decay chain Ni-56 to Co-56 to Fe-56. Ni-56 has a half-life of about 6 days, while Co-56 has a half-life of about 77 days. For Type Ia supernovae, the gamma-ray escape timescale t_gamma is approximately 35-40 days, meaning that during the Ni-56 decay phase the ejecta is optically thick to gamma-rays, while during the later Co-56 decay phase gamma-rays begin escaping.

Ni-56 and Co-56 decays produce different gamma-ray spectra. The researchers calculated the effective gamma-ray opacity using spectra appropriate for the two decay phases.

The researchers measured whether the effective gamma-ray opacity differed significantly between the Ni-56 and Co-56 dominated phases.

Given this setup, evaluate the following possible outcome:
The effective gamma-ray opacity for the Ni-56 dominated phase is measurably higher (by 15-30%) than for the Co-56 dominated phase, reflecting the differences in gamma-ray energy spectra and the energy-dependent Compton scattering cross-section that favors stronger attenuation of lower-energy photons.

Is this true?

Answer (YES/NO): NO